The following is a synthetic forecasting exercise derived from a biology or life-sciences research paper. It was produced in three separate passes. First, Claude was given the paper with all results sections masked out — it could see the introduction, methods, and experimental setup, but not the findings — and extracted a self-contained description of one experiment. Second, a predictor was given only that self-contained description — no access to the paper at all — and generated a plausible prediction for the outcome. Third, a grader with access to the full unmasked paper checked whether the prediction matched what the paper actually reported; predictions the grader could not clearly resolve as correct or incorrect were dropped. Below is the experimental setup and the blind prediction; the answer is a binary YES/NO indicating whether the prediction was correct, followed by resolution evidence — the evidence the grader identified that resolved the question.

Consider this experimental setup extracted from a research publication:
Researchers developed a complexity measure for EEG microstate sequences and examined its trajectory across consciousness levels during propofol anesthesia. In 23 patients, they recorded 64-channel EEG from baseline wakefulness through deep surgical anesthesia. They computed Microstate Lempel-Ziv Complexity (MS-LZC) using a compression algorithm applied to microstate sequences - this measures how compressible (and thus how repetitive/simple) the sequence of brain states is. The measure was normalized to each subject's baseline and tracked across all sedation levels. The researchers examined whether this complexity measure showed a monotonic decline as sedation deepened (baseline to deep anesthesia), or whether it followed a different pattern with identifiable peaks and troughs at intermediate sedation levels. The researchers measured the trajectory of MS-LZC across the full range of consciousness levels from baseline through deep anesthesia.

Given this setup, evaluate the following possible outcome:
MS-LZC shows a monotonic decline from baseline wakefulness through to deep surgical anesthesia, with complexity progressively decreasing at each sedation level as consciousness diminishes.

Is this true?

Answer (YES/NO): NO